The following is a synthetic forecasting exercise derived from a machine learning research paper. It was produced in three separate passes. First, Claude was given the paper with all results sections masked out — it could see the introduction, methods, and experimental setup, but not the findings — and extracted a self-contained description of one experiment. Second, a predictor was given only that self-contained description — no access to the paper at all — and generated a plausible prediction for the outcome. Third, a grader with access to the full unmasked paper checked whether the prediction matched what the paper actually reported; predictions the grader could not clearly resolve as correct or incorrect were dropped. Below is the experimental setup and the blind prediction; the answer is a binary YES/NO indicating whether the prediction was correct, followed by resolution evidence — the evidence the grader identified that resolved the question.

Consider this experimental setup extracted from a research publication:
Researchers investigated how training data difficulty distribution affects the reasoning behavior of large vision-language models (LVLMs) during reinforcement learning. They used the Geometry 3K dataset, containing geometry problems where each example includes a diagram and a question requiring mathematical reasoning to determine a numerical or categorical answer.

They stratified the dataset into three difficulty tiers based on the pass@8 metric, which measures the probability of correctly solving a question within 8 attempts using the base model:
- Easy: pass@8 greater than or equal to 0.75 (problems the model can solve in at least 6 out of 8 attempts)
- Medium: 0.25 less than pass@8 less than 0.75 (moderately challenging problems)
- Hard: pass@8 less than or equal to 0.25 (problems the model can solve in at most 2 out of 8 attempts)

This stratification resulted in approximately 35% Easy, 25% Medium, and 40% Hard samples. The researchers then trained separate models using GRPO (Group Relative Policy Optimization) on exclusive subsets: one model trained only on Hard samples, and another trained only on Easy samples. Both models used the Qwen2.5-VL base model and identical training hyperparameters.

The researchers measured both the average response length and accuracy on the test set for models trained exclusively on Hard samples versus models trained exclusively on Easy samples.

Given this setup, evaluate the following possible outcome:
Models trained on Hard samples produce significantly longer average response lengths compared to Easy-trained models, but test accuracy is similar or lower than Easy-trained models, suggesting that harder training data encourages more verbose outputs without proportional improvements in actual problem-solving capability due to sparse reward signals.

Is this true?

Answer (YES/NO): YES